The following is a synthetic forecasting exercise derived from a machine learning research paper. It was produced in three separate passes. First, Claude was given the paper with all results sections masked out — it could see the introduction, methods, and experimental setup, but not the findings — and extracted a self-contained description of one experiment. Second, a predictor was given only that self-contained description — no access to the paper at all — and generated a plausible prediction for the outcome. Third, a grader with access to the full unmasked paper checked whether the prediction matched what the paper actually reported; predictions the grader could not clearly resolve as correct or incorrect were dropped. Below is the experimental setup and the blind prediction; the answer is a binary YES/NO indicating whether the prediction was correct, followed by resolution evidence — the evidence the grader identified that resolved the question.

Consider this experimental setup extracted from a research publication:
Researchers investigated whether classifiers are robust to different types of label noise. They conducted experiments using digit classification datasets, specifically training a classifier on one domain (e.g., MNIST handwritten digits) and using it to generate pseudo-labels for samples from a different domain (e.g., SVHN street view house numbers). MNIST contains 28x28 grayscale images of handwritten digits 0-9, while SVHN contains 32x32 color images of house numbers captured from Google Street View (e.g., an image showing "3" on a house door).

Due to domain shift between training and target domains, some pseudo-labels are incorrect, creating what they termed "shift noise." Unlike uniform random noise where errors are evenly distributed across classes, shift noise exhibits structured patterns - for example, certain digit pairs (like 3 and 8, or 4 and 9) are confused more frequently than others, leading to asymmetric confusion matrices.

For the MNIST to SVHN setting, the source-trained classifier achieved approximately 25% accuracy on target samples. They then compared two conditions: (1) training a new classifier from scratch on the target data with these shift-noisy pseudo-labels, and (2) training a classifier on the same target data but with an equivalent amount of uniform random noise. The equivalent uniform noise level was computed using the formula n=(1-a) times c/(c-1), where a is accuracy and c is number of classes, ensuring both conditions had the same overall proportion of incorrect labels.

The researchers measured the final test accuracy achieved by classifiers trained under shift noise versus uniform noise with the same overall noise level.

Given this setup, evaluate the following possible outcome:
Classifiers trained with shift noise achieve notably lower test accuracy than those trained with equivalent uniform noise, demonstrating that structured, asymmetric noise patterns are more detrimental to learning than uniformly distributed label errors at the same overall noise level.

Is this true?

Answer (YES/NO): YES